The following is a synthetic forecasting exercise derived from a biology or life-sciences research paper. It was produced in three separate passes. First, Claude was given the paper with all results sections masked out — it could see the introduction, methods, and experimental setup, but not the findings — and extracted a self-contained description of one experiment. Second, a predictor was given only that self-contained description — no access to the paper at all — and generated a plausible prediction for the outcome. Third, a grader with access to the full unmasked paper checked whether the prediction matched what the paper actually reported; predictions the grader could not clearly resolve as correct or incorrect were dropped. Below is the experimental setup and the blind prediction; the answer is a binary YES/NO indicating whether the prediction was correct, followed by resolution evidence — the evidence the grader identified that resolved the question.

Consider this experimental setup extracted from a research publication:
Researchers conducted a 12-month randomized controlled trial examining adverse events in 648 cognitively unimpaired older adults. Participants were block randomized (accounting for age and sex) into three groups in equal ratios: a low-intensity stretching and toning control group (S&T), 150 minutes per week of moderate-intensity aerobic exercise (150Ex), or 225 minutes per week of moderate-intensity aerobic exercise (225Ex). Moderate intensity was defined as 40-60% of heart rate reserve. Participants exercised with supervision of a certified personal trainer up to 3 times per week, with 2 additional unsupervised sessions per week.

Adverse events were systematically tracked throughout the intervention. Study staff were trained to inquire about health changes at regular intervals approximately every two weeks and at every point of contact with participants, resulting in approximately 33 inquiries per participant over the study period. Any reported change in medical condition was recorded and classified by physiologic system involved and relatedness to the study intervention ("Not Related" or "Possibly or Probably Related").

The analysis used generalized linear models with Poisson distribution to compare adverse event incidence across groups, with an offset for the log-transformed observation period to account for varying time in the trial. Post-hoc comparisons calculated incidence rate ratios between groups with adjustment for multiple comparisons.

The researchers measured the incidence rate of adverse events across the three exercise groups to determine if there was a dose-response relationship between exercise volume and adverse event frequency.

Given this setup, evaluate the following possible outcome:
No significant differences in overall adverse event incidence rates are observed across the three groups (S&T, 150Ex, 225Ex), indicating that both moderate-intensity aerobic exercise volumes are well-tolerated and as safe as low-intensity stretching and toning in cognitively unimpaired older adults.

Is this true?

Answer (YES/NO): YES